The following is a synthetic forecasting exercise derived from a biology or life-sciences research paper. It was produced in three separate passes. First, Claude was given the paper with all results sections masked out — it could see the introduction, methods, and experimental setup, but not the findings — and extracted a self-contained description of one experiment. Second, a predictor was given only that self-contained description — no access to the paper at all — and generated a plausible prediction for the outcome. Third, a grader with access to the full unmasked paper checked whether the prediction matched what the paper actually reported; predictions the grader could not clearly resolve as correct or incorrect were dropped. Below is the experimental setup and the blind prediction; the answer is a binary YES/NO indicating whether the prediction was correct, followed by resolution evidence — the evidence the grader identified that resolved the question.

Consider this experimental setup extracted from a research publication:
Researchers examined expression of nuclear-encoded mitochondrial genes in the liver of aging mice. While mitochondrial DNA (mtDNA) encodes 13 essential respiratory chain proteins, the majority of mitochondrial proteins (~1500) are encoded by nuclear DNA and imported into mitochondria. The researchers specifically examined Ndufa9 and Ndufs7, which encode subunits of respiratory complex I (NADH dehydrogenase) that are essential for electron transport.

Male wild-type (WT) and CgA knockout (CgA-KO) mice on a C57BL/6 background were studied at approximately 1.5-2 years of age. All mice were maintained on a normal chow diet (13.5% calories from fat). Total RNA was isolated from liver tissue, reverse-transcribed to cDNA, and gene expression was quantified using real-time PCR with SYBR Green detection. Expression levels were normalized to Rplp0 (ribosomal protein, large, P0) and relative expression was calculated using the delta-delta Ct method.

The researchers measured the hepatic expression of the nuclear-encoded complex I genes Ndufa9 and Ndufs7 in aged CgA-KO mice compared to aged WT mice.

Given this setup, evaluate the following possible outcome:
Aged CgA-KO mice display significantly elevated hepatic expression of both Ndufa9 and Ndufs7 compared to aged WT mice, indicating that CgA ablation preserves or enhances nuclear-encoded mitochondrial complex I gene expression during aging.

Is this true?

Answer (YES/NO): YES